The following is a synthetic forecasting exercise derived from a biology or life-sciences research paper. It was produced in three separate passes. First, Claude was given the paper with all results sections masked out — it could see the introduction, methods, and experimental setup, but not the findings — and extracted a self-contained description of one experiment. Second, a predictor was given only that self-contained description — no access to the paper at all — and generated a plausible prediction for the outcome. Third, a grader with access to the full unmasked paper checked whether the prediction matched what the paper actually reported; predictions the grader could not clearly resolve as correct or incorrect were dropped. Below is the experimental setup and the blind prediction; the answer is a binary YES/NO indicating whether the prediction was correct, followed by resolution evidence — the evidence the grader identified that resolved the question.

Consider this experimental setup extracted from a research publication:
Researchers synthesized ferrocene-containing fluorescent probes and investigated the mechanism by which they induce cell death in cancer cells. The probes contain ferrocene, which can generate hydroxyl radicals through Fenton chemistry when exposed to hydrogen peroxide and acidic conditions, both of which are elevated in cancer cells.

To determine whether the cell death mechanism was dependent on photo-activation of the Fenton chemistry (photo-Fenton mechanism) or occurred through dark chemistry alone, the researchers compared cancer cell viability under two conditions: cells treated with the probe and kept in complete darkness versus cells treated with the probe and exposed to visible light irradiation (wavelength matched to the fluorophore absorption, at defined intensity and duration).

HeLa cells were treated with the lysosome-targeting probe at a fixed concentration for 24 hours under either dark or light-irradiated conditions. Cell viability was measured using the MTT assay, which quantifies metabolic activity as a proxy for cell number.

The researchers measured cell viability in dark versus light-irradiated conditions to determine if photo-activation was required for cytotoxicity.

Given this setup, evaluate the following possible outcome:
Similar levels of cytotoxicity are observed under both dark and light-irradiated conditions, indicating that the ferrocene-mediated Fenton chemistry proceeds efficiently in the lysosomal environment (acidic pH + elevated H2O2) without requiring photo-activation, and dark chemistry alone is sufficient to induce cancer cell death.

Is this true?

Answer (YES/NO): NO